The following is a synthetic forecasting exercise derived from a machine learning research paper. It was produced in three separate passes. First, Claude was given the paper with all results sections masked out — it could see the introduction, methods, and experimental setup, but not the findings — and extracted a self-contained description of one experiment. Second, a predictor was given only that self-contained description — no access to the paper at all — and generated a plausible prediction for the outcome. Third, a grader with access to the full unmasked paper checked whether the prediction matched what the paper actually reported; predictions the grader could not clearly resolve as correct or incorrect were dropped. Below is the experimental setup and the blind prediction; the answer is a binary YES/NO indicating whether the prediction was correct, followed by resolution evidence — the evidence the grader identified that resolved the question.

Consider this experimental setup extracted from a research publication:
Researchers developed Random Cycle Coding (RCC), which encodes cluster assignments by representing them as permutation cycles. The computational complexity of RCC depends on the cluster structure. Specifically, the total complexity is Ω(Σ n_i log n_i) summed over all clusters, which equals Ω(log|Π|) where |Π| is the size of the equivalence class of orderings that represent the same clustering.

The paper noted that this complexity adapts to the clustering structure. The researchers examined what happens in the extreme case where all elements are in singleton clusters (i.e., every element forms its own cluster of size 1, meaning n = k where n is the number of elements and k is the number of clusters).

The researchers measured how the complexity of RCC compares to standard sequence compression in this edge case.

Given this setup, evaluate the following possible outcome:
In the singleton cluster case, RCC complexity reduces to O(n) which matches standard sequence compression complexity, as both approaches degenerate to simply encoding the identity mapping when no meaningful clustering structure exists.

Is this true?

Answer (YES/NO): YES